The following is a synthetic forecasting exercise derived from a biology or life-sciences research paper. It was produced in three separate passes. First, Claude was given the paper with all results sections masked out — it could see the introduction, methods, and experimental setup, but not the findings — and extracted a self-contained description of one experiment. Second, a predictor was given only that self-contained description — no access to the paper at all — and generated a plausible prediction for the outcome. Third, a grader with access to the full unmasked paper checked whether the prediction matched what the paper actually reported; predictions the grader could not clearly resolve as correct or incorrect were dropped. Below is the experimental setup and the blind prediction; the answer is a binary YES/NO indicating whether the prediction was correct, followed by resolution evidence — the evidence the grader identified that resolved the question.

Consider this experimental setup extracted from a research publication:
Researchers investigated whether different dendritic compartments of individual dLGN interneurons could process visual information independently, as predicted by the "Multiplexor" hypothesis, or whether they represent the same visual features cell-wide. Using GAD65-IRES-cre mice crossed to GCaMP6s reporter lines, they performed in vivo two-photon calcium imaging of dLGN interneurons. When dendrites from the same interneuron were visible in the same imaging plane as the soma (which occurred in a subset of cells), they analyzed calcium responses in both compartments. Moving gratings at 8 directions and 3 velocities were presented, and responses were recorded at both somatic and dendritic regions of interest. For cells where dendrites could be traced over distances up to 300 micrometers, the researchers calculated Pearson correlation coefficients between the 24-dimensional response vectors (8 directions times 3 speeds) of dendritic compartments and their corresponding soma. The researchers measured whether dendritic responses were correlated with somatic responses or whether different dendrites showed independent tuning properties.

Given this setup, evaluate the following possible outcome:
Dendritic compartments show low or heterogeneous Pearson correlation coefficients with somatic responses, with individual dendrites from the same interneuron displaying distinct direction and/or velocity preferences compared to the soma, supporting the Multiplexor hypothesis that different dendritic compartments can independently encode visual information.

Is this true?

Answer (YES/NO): NO